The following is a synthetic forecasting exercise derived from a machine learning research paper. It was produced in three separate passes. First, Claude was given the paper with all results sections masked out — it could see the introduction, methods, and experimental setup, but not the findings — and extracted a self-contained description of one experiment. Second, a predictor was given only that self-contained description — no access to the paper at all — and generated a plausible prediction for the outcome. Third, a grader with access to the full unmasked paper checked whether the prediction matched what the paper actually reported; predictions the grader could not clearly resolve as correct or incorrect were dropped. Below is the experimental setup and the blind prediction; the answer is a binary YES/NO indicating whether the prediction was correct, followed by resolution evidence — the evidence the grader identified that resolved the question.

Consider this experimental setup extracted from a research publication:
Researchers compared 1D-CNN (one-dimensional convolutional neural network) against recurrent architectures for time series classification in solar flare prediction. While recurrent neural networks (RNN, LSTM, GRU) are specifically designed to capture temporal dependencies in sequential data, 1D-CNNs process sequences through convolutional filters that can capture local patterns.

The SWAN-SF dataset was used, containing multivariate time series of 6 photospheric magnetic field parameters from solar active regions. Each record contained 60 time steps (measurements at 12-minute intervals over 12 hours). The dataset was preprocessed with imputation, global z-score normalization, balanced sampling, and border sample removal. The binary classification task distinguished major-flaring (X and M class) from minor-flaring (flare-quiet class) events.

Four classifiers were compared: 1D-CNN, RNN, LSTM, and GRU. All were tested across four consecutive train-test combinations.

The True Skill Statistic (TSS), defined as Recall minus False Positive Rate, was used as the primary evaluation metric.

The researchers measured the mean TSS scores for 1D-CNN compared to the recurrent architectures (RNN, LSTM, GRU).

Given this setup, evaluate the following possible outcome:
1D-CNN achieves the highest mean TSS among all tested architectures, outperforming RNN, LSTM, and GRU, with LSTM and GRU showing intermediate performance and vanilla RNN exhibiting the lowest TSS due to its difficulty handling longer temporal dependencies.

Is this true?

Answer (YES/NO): NO